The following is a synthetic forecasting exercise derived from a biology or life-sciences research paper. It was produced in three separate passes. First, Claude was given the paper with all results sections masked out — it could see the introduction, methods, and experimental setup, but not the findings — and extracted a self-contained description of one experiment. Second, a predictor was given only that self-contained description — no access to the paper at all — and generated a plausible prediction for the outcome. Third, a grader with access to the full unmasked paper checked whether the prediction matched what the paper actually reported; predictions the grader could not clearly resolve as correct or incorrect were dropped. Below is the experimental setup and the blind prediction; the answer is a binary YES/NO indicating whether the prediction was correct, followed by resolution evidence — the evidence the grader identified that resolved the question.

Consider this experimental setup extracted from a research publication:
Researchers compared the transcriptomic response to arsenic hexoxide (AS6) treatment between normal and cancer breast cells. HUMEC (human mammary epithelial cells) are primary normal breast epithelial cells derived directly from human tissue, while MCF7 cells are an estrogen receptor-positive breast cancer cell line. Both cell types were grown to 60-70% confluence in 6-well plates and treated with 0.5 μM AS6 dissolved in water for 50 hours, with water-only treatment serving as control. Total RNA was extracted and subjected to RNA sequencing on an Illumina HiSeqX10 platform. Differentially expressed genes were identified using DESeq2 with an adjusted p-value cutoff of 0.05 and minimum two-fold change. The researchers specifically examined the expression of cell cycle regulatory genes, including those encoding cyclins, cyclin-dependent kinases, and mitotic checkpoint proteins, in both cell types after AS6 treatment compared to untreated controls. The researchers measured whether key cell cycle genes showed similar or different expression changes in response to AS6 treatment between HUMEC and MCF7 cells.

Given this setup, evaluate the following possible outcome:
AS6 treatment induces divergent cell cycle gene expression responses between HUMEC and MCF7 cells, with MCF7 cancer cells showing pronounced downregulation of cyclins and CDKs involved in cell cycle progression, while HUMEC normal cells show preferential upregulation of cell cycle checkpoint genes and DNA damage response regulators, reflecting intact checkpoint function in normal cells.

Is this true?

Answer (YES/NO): NO